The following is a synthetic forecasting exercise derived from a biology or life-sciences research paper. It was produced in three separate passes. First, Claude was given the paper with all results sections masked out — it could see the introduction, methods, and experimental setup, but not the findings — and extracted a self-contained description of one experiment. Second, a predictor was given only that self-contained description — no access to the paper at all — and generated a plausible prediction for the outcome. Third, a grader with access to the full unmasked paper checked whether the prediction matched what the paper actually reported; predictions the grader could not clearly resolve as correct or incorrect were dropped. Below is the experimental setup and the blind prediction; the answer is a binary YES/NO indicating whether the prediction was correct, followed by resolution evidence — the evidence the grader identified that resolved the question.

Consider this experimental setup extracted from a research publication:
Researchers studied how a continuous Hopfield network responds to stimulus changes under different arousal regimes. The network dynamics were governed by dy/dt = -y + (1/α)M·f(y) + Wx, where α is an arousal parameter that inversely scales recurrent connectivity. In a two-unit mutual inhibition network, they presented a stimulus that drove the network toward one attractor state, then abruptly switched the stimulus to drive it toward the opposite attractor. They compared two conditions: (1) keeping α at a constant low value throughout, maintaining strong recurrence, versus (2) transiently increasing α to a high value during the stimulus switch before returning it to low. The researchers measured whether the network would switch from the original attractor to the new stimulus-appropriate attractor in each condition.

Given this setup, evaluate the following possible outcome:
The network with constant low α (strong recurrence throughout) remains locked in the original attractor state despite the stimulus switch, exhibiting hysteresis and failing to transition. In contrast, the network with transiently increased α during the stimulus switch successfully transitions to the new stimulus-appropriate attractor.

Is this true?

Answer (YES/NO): YES